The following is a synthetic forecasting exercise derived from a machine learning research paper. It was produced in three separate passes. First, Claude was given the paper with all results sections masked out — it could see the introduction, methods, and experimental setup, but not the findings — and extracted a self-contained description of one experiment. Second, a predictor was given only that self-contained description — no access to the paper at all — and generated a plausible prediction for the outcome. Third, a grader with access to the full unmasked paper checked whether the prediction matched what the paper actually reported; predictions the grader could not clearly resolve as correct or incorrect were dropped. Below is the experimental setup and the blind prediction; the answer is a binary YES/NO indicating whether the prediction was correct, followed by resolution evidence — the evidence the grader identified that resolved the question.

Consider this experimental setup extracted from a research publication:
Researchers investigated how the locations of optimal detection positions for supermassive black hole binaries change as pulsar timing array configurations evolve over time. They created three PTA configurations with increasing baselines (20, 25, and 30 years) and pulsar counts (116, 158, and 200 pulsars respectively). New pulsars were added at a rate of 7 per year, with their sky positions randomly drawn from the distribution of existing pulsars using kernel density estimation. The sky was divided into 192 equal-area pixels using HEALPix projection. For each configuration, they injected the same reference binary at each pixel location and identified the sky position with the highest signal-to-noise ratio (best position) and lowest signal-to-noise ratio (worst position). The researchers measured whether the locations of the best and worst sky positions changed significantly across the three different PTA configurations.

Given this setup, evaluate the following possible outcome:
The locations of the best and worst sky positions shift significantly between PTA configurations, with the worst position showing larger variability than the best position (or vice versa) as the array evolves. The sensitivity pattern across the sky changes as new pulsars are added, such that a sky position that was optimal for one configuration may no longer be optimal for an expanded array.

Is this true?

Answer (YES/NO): NO